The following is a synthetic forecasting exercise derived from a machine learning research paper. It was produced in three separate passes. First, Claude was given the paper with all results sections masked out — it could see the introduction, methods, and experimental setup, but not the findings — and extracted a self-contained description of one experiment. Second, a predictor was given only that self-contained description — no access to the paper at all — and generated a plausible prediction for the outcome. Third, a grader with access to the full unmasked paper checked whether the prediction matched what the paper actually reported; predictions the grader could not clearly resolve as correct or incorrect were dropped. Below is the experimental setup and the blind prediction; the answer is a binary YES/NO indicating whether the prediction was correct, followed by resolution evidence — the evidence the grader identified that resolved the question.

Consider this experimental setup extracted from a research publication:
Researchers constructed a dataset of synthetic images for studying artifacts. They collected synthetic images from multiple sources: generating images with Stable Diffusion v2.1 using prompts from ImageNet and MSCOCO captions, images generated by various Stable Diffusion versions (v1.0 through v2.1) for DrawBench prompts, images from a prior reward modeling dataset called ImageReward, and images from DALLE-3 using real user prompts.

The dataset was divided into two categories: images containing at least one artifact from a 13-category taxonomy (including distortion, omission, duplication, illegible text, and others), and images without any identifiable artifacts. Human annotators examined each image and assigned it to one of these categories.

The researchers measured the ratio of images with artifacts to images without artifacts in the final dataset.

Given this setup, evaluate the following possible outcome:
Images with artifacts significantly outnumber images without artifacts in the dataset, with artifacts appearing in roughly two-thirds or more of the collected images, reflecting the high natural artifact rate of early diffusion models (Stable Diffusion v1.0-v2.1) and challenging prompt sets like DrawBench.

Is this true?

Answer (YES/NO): NO